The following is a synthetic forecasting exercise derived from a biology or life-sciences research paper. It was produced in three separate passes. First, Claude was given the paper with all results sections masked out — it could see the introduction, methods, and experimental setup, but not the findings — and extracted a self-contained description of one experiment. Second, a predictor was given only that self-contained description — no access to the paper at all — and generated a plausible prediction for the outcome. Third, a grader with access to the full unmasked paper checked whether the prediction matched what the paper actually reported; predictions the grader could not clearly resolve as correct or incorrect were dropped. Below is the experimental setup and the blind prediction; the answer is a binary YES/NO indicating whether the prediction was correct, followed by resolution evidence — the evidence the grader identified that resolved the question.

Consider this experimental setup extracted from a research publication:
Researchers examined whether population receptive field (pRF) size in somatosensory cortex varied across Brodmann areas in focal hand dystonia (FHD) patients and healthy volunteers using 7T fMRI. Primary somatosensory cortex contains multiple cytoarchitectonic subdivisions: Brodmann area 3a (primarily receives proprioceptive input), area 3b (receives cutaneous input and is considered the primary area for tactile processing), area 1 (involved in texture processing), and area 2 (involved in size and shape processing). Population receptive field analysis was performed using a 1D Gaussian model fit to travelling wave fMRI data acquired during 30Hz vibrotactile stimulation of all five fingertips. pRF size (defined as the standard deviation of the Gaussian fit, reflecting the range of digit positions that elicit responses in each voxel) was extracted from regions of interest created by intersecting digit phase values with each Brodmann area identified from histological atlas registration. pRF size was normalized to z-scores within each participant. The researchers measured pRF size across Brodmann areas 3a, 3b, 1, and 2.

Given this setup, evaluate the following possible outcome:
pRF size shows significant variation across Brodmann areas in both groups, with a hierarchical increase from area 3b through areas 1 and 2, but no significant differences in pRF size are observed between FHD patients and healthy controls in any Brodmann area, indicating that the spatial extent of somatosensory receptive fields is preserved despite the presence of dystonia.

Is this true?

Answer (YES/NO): NO